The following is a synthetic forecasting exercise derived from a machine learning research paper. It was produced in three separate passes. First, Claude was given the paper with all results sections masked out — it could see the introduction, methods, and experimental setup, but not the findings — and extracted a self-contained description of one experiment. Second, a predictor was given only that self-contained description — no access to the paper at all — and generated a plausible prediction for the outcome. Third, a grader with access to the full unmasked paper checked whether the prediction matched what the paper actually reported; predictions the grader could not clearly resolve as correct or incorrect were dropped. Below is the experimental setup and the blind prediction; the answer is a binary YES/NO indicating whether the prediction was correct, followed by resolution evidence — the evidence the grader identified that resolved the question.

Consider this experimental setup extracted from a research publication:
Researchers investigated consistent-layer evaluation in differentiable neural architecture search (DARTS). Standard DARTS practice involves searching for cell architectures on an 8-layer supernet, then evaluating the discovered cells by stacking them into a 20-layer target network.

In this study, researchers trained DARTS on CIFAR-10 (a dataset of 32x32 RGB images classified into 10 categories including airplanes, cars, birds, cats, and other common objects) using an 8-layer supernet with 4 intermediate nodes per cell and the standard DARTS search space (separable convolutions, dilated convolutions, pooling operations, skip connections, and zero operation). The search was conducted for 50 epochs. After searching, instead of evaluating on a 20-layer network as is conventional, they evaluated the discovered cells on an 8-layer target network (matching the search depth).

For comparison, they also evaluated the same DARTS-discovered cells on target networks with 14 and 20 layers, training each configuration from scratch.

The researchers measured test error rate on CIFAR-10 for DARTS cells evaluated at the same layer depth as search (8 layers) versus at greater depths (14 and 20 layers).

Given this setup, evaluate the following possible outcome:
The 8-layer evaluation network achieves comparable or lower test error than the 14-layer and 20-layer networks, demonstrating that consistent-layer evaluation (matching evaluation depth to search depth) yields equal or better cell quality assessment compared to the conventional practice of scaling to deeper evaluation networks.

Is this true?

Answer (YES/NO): NO